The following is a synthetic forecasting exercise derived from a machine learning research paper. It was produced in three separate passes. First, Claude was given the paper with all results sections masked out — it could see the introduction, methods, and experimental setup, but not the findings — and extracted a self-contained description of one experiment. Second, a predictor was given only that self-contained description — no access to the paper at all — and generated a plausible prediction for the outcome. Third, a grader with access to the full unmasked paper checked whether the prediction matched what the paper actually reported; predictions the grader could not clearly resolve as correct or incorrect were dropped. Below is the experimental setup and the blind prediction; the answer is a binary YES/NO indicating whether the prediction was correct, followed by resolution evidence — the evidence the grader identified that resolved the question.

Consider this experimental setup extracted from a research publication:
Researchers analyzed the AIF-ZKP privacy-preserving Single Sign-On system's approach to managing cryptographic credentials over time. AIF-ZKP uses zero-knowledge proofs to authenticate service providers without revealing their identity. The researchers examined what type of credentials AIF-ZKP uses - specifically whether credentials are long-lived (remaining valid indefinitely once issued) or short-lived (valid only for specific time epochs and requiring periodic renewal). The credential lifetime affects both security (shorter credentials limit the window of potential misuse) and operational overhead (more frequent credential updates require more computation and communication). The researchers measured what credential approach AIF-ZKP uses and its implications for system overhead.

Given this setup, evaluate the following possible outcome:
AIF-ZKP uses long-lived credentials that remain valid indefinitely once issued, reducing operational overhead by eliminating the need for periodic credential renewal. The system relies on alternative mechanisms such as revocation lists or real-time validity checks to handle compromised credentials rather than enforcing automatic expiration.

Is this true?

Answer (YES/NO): NO